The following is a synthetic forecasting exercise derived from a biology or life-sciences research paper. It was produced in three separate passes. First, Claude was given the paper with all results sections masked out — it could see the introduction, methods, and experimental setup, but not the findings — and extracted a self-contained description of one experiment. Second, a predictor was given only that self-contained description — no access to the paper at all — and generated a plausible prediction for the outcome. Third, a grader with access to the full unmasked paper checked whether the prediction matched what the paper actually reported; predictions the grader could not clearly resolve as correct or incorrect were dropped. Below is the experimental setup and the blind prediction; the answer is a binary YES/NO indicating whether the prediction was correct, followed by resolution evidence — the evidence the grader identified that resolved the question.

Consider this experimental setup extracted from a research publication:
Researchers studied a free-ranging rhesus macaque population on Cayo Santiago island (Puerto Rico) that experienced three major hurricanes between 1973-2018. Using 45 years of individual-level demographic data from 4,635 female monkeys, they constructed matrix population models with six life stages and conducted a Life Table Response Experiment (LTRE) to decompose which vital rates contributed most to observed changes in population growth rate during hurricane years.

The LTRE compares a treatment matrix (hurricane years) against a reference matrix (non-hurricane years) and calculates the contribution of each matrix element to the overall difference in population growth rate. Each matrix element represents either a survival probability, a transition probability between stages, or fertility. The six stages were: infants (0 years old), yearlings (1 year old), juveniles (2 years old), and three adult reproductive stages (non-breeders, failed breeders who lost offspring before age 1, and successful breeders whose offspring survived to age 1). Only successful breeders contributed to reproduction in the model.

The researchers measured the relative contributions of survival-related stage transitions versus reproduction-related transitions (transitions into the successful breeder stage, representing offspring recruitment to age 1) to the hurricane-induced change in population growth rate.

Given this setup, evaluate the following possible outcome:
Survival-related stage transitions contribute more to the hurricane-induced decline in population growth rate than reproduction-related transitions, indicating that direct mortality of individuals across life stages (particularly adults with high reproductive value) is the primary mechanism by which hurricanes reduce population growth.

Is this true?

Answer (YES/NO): NO